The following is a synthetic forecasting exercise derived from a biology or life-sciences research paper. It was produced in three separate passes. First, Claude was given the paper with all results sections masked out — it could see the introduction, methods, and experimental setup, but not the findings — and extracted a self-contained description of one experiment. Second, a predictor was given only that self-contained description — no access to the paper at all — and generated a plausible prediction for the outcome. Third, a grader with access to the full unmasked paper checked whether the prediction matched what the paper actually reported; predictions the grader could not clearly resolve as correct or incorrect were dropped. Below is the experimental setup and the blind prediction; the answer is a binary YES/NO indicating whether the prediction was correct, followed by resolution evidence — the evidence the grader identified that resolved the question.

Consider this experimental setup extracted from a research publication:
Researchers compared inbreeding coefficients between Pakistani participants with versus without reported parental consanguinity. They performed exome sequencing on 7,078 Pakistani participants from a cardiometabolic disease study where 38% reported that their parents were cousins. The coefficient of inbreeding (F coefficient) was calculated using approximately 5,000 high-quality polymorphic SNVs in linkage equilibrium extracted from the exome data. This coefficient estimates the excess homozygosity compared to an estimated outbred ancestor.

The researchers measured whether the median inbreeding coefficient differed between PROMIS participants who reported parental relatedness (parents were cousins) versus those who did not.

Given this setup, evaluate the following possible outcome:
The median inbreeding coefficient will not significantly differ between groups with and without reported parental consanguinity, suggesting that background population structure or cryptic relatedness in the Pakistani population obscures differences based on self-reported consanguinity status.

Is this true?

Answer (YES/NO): NO